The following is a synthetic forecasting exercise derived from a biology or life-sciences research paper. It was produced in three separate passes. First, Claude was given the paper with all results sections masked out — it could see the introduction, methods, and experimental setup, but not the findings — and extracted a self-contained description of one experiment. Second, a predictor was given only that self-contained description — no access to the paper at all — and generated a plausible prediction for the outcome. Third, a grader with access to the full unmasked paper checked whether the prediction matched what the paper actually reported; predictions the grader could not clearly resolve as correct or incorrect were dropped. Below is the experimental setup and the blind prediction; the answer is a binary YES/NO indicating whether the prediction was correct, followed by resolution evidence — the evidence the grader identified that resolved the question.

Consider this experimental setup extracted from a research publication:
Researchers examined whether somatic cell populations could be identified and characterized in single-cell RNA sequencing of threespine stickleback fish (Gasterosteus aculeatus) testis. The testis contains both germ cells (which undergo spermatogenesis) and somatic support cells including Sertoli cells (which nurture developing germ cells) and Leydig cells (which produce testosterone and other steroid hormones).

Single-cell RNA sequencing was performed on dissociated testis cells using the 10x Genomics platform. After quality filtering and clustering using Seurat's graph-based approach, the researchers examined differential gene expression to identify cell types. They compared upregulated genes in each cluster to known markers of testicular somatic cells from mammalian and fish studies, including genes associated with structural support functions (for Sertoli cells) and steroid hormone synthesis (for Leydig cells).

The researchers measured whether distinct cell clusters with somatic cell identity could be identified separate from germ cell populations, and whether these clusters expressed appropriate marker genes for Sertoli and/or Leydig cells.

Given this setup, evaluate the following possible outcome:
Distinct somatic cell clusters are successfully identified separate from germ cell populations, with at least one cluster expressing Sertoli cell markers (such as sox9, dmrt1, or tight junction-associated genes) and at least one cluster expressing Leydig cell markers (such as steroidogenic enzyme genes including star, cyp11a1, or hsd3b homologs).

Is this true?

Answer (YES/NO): NO